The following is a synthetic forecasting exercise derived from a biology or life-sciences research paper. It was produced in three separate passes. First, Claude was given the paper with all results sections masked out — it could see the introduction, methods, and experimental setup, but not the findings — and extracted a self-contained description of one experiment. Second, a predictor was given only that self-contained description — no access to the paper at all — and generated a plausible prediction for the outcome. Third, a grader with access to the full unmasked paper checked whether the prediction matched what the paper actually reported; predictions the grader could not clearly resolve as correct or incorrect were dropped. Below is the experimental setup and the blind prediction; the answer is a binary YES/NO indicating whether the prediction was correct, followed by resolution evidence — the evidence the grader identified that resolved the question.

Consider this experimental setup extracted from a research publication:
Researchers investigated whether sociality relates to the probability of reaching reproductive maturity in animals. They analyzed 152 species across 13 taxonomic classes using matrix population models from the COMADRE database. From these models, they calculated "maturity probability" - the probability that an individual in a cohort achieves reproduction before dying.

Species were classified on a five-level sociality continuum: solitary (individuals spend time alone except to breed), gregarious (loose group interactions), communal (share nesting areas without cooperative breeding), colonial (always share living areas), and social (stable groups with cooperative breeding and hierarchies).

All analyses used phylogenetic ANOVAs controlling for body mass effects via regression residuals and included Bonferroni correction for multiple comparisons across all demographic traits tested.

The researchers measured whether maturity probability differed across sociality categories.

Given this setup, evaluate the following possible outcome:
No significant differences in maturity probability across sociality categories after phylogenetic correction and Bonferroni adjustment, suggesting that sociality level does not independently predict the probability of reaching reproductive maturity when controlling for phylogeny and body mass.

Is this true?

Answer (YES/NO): NO